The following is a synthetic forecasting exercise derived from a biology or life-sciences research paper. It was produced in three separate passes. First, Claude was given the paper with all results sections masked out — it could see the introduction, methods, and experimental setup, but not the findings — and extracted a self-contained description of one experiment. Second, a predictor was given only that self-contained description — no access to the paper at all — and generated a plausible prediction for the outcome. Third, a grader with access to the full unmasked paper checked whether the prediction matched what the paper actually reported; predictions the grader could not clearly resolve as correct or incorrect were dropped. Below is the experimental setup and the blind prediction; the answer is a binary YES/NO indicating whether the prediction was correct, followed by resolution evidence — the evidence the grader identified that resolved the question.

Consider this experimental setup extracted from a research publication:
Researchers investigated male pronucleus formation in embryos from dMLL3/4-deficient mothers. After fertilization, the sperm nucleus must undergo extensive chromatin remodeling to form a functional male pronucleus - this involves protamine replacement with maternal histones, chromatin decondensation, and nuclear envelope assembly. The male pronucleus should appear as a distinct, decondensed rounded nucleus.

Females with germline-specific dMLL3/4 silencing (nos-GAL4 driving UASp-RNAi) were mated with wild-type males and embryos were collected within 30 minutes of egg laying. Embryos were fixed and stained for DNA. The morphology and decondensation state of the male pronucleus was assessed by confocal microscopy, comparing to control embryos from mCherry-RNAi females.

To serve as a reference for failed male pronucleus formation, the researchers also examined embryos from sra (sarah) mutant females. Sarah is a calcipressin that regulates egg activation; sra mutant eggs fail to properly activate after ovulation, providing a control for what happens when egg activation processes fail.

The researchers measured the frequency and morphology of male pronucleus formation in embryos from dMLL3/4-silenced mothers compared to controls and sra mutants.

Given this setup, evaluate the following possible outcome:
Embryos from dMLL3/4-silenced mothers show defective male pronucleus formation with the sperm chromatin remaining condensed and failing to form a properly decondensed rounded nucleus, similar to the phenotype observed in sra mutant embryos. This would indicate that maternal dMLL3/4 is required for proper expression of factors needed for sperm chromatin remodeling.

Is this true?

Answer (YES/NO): NO